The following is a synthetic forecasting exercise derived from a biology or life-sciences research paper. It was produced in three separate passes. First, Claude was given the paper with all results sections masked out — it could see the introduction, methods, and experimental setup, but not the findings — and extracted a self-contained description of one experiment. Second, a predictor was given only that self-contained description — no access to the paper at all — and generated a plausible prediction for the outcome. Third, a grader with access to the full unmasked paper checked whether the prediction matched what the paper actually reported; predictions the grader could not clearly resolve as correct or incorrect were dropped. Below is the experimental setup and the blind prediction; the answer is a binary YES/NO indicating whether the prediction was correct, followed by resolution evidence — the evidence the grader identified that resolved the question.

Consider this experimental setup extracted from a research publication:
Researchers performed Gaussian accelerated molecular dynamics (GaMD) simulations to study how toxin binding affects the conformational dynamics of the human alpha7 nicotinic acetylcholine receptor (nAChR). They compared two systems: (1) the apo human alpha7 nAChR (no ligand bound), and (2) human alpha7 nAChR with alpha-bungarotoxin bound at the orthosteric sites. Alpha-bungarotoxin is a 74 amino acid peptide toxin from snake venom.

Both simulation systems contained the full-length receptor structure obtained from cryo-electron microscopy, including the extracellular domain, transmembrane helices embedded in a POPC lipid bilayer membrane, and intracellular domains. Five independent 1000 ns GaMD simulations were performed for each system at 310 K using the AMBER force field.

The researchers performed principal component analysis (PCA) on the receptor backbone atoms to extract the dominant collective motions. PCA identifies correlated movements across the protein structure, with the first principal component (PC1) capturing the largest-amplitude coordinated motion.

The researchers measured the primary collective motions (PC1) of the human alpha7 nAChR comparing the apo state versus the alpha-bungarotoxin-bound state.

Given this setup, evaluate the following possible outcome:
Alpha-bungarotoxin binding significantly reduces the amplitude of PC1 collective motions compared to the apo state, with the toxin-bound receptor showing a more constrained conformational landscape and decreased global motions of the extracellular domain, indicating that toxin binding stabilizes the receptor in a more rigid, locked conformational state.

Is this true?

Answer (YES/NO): NO